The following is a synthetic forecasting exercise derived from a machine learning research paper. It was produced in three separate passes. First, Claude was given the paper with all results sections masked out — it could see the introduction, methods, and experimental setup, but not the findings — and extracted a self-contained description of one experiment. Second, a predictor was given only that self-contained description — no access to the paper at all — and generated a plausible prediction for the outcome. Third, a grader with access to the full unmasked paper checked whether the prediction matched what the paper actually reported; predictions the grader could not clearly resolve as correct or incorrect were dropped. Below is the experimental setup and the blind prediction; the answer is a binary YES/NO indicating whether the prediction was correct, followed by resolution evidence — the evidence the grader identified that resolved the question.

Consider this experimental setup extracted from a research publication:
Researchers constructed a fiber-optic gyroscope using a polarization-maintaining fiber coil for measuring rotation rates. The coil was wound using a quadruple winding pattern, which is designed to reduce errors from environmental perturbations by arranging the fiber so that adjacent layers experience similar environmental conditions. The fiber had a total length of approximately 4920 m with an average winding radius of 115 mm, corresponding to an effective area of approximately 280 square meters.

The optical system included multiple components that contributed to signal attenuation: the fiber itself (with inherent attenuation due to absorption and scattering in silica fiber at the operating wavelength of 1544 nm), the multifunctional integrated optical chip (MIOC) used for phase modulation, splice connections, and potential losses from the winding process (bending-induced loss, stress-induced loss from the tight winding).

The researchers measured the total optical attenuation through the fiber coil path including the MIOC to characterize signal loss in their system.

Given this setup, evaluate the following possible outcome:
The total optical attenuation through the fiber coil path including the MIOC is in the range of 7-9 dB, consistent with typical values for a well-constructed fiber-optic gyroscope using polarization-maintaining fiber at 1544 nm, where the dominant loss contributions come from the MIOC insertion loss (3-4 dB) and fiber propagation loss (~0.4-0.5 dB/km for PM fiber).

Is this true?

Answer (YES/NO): NO